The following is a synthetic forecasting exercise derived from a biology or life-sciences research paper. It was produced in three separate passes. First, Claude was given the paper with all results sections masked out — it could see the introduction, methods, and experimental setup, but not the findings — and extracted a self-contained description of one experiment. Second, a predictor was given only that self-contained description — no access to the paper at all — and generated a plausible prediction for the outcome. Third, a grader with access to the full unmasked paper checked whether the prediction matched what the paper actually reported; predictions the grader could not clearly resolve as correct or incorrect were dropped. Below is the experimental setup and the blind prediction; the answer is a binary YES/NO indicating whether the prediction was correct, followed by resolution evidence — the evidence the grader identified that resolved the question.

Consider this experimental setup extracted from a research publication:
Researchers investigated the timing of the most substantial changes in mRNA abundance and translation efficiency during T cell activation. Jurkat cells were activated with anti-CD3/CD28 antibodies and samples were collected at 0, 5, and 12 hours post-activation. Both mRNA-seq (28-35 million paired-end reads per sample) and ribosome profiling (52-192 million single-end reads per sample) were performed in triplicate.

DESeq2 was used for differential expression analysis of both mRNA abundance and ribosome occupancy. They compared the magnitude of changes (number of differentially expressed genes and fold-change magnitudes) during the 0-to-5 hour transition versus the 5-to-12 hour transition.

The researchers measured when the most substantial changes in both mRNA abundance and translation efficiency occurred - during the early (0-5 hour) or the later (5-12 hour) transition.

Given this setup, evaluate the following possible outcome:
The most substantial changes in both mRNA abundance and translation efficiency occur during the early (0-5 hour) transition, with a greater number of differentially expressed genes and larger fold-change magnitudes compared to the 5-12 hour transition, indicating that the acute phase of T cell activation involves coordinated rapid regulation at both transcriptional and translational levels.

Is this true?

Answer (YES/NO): YES